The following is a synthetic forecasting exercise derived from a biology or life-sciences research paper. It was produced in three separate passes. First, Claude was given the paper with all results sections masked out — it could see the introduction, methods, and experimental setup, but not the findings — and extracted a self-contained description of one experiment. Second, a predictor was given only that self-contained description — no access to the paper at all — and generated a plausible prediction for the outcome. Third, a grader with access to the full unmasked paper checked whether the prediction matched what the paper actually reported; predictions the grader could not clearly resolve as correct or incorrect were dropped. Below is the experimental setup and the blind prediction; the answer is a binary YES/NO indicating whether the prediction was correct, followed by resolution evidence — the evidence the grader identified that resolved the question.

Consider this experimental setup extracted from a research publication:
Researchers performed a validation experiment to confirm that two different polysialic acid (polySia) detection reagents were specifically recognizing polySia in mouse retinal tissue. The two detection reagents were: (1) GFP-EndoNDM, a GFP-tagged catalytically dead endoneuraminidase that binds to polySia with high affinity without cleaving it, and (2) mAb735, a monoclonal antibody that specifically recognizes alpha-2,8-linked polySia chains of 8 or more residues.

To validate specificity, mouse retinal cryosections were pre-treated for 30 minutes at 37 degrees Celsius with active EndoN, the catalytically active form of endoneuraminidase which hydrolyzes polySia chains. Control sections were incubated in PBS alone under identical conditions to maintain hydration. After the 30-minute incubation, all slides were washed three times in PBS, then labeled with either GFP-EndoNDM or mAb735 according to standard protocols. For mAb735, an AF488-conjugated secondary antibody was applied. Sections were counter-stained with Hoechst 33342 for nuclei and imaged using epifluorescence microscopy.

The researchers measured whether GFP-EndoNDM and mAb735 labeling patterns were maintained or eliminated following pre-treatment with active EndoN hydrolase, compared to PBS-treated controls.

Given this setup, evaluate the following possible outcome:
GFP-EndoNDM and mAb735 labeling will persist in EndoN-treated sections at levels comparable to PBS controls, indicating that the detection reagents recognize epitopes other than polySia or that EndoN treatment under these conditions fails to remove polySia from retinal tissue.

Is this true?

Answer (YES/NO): NO